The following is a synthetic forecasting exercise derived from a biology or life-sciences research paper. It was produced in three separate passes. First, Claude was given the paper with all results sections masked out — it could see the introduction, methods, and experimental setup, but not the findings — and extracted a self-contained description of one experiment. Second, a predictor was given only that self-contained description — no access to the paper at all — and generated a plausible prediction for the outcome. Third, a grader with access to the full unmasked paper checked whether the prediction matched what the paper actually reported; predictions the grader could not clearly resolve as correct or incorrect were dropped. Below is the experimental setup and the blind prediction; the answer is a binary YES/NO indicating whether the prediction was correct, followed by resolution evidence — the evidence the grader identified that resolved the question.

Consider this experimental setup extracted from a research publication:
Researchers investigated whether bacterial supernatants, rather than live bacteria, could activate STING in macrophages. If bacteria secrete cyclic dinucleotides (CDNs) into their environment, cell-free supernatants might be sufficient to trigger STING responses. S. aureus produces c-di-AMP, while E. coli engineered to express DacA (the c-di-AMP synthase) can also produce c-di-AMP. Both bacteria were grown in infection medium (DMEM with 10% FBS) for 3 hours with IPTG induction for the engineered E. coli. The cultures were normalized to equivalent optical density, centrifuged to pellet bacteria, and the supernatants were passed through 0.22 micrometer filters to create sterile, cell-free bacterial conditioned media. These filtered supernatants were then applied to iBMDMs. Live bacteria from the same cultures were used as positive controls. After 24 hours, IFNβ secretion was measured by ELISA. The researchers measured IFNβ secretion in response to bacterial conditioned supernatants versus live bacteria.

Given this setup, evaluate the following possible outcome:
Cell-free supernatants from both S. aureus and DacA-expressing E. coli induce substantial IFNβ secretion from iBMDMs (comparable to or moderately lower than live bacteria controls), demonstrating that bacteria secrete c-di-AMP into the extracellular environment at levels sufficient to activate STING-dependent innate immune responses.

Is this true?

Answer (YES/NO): NO